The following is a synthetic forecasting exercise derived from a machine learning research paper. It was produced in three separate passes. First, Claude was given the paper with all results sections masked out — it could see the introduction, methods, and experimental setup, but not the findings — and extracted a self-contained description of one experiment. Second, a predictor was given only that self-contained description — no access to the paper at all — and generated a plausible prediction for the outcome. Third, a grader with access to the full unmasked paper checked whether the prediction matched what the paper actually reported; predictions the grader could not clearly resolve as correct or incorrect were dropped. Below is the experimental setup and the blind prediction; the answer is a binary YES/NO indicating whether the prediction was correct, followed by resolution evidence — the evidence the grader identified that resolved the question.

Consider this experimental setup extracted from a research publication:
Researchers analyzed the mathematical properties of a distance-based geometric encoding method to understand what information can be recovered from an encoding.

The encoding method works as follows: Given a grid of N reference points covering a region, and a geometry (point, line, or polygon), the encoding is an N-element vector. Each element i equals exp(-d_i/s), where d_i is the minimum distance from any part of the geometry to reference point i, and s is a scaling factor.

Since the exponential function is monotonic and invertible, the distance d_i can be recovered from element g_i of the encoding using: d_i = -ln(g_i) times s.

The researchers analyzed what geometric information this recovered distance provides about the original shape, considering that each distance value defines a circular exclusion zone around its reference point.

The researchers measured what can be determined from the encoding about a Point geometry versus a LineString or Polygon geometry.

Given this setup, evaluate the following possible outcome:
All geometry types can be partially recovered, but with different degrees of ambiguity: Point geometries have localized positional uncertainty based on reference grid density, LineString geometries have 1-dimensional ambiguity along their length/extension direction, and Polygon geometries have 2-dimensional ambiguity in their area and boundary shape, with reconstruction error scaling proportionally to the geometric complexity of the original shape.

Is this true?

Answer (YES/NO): NO